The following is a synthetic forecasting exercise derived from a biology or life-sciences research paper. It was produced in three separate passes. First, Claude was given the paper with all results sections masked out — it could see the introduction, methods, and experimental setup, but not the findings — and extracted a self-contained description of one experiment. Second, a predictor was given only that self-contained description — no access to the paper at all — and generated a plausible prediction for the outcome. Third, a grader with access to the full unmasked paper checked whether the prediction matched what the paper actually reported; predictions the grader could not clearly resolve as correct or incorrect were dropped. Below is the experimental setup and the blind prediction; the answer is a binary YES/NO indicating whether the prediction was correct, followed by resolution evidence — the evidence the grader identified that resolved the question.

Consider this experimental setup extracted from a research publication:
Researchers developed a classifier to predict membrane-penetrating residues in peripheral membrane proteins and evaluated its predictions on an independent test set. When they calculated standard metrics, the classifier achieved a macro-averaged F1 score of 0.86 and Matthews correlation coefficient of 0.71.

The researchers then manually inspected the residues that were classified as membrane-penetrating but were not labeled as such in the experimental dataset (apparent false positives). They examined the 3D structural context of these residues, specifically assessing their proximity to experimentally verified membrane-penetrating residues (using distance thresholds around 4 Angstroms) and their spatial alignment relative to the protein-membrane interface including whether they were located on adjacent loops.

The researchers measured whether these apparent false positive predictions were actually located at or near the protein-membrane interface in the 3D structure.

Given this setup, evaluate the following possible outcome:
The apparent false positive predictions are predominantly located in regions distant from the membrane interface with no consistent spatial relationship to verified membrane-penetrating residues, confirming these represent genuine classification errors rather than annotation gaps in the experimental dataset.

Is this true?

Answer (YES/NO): NO